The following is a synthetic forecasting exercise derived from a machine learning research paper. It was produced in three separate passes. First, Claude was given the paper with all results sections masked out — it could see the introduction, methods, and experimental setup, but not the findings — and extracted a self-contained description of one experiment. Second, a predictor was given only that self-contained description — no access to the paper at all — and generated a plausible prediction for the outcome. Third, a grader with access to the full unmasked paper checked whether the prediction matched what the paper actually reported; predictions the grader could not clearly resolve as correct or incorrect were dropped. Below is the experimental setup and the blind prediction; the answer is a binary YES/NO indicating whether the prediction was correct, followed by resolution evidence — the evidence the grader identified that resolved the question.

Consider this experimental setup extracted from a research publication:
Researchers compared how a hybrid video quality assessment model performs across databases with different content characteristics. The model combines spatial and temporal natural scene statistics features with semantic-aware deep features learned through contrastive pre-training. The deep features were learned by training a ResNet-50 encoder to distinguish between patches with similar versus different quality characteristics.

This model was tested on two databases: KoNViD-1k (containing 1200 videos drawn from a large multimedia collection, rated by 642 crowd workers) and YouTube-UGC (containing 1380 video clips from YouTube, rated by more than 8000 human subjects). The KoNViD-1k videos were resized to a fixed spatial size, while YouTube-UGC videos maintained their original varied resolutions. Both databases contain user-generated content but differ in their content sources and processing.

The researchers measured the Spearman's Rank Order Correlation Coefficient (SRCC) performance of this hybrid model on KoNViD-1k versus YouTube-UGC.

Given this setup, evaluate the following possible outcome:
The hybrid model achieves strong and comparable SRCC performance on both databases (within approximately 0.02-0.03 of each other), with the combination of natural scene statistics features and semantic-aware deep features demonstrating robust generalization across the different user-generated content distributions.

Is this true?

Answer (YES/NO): NO